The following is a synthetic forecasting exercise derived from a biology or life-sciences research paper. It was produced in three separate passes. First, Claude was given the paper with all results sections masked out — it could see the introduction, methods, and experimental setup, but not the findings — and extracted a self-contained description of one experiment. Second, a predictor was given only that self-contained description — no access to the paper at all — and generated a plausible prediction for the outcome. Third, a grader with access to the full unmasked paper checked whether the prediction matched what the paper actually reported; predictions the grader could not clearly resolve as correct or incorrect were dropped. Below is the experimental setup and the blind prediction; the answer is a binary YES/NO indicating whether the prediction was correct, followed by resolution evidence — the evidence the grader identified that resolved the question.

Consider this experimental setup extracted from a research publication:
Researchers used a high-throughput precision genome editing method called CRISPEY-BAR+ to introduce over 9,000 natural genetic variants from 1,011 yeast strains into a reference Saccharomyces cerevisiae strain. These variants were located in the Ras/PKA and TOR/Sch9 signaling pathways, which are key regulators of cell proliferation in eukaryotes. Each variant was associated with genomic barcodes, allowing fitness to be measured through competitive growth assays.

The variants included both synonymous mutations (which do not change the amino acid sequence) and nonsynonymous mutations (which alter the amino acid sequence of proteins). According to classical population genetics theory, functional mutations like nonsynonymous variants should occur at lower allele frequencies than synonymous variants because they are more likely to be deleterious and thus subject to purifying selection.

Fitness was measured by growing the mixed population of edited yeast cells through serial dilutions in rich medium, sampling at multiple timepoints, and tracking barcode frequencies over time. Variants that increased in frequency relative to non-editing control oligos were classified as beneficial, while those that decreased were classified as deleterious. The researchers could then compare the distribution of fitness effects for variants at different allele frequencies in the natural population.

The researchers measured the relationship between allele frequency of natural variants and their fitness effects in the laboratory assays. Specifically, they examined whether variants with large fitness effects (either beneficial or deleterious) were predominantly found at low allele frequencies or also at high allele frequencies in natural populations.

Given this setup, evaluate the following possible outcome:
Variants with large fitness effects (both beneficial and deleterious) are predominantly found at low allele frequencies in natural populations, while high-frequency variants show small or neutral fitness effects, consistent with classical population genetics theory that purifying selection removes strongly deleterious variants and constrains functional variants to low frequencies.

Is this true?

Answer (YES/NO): NO